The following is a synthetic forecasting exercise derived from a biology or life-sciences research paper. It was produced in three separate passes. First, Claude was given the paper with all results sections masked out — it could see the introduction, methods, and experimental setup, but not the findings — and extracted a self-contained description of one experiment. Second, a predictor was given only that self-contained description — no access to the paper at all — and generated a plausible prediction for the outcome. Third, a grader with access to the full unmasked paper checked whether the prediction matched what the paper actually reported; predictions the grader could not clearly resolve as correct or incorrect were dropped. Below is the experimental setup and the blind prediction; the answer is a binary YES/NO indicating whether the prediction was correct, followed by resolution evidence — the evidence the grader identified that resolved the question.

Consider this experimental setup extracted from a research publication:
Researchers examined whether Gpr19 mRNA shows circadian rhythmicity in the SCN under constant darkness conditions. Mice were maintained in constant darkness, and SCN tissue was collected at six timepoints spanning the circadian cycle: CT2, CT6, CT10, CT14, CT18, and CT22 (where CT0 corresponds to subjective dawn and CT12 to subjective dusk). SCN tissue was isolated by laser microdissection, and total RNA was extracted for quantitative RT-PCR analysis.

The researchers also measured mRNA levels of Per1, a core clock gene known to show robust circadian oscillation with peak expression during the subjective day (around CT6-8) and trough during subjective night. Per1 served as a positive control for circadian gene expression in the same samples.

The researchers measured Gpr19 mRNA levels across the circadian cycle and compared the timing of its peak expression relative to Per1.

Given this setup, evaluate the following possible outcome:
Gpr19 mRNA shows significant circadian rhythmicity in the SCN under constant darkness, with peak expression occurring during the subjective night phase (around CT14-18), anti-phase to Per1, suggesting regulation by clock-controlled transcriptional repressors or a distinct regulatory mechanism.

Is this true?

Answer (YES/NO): NO